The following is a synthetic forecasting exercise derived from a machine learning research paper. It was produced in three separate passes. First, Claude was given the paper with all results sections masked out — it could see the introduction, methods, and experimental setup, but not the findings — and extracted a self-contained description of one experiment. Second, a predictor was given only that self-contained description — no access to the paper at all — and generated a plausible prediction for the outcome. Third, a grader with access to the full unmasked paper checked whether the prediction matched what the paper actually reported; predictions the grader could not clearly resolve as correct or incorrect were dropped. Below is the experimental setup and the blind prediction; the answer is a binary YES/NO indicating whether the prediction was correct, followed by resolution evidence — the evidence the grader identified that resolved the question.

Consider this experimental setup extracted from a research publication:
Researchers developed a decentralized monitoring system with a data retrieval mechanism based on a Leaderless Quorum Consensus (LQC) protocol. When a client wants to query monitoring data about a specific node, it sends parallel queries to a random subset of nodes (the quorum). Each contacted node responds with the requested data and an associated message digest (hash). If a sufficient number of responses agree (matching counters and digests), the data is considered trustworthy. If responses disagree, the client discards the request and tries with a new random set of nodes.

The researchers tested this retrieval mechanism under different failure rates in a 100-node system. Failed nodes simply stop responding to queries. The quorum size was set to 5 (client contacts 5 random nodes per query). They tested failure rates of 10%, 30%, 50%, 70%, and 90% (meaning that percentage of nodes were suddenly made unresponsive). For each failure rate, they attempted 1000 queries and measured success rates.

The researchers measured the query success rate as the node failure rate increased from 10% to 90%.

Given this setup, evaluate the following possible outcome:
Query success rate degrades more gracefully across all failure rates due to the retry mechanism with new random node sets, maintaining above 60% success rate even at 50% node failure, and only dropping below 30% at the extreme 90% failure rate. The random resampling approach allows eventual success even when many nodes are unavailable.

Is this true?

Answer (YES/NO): NO